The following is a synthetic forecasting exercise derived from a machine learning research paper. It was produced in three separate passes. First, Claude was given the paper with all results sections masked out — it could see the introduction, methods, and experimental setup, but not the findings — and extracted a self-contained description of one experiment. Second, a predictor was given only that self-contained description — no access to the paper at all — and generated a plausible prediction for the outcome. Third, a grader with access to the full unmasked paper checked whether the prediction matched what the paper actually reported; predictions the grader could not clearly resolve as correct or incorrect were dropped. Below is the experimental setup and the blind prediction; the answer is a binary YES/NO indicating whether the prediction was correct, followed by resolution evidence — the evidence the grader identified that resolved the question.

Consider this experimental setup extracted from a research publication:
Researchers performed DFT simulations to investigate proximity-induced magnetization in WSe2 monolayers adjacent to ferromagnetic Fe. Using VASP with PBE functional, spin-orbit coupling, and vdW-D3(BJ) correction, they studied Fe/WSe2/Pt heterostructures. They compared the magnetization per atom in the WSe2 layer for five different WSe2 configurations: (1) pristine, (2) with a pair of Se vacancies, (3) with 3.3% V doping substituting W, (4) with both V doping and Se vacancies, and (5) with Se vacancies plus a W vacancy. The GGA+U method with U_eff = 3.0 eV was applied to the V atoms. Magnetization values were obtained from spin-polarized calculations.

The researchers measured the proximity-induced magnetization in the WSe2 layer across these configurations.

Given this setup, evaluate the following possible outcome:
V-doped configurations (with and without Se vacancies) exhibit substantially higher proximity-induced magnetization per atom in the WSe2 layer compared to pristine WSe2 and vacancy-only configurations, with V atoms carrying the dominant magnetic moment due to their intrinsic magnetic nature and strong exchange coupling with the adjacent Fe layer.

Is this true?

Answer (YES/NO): NO